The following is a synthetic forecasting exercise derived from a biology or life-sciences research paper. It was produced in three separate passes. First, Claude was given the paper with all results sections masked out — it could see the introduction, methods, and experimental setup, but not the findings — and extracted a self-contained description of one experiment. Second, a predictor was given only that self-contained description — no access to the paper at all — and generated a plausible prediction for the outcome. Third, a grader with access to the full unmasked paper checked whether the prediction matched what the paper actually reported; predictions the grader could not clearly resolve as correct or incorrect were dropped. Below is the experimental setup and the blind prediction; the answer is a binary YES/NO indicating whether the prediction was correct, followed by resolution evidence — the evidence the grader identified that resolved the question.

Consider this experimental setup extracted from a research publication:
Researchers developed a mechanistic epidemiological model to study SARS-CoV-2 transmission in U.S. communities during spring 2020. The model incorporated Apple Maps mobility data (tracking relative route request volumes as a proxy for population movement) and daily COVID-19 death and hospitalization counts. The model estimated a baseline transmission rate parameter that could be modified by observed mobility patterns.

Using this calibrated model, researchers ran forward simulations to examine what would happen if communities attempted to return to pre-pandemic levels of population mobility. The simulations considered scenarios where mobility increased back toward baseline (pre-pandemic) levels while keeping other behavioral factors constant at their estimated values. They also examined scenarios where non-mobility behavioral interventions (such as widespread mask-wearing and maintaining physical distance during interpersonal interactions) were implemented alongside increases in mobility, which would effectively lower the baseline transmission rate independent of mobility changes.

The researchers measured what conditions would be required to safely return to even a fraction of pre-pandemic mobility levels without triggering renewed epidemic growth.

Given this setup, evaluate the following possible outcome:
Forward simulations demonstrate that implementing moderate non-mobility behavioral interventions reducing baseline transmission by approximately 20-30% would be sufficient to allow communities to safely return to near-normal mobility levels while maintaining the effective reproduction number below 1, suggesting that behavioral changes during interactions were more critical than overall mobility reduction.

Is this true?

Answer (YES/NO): NO